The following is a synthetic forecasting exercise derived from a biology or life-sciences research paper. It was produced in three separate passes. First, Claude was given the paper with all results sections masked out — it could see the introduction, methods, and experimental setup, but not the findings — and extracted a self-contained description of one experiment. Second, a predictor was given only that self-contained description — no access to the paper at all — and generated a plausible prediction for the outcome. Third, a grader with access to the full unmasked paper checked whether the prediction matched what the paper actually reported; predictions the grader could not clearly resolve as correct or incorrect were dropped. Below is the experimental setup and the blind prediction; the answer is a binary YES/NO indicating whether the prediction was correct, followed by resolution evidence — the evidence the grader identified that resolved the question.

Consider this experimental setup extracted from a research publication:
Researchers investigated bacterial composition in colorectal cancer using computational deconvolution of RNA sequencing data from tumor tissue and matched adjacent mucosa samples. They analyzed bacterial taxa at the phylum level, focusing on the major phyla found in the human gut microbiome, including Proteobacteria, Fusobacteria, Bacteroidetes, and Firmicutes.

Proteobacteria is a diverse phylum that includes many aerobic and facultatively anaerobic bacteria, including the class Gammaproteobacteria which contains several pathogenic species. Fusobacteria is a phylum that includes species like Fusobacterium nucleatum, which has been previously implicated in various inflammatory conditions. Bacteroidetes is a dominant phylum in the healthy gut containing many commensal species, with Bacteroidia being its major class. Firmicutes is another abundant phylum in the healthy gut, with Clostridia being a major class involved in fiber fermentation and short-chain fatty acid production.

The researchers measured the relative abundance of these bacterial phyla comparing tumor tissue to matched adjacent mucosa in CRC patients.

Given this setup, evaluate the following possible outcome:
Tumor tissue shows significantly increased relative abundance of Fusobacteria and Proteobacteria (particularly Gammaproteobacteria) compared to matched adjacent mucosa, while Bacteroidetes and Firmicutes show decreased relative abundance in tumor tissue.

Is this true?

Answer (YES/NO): YES